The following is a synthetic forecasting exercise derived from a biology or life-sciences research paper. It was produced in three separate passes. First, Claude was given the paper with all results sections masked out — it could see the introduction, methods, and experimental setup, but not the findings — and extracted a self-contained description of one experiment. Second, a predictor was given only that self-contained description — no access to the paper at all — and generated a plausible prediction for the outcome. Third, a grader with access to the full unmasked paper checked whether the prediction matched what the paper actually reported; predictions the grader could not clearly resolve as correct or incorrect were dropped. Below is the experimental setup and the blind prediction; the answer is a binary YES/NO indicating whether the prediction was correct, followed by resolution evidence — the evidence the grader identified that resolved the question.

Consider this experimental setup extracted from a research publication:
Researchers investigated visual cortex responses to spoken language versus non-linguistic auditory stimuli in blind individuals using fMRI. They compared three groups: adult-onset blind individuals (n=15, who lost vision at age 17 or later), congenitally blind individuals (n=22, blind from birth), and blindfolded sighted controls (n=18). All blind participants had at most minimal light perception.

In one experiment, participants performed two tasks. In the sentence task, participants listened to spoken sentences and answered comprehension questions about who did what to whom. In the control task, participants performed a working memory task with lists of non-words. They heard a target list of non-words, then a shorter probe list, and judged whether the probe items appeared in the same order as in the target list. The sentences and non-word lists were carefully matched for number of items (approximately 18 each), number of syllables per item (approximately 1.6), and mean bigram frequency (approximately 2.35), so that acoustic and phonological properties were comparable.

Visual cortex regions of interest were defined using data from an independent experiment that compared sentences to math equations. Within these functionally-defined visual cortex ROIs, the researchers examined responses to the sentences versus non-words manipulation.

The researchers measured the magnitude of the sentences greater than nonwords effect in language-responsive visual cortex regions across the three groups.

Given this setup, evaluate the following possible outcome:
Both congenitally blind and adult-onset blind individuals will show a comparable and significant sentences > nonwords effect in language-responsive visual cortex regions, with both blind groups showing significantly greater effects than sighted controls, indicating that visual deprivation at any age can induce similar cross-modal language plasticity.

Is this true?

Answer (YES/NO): NO